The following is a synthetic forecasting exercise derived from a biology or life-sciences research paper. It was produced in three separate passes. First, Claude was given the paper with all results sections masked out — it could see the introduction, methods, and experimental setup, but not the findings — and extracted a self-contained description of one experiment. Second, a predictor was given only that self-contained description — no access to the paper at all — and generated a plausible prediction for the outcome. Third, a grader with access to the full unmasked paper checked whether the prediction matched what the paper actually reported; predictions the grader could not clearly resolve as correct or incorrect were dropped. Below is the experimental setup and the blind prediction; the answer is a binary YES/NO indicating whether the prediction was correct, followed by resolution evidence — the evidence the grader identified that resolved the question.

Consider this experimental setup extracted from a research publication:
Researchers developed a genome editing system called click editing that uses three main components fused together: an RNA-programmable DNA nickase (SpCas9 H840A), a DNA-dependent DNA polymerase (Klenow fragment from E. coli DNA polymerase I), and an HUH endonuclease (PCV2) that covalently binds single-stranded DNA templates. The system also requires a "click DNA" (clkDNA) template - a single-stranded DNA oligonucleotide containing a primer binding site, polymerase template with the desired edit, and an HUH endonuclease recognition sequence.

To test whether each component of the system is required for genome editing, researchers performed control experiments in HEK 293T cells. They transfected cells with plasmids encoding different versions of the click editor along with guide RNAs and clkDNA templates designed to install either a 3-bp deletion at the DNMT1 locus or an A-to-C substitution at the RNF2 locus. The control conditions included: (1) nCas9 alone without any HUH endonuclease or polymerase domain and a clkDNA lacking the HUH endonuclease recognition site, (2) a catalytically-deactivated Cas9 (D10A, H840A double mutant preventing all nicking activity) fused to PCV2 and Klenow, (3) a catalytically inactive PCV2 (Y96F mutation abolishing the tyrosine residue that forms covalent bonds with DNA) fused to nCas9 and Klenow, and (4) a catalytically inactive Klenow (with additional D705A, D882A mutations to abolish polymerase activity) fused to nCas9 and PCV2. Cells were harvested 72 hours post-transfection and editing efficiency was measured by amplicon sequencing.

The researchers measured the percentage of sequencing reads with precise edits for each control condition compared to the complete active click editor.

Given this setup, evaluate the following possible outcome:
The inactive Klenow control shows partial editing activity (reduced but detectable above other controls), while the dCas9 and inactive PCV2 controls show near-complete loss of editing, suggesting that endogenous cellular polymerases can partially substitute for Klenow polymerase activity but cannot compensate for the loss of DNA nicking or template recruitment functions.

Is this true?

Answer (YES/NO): NO